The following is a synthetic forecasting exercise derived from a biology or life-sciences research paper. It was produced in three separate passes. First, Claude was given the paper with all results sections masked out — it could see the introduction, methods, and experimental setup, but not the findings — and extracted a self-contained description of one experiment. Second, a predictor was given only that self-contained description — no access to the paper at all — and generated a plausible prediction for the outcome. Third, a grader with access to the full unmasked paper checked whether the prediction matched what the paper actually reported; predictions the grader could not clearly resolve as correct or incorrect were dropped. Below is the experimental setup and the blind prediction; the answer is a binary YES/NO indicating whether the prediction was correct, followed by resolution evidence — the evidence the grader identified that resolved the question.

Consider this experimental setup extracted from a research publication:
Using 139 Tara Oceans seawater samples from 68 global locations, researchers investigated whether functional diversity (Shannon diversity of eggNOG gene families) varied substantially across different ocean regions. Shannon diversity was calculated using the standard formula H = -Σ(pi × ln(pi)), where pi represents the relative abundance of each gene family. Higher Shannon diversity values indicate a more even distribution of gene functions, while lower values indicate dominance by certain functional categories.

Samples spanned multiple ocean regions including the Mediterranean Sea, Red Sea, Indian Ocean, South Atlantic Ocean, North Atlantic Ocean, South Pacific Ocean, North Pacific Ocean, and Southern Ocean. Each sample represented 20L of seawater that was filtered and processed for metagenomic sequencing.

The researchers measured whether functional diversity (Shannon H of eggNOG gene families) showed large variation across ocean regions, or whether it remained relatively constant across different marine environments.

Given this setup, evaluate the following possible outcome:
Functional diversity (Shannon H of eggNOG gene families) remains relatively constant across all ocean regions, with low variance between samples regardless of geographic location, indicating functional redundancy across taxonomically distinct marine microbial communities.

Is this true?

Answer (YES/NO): YES